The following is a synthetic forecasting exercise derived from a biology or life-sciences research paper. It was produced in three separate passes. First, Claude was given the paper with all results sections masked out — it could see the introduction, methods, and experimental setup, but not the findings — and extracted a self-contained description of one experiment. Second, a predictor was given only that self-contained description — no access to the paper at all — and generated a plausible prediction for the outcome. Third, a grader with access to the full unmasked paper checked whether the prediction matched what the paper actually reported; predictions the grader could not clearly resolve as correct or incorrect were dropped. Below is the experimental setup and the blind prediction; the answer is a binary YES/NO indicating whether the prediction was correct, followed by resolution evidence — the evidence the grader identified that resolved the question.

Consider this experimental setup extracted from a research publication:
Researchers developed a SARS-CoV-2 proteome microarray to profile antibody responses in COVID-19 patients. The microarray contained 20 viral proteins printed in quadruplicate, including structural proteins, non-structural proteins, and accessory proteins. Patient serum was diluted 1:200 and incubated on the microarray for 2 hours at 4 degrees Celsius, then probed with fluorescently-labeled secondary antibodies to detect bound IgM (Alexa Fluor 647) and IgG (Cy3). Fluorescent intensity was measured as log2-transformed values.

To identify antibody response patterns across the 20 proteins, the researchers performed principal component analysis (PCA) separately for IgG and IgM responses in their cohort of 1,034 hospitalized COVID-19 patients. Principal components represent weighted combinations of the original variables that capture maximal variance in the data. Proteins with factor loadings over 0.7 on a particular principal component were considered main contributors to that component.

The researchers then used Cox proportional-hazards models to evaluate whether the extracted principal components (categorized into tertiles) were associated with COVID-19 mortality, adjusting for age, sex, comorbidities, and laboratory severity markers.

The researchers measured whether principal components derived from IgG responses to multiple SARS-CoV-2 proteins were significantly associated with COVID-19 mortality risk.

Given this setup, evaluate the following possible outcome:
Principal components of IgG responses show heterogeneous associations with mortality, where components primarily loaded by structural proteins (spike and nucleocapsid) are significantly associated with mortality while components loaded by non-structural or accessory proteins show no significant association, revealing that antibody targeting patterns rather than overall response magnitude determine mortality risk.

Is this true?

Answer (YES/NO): NO